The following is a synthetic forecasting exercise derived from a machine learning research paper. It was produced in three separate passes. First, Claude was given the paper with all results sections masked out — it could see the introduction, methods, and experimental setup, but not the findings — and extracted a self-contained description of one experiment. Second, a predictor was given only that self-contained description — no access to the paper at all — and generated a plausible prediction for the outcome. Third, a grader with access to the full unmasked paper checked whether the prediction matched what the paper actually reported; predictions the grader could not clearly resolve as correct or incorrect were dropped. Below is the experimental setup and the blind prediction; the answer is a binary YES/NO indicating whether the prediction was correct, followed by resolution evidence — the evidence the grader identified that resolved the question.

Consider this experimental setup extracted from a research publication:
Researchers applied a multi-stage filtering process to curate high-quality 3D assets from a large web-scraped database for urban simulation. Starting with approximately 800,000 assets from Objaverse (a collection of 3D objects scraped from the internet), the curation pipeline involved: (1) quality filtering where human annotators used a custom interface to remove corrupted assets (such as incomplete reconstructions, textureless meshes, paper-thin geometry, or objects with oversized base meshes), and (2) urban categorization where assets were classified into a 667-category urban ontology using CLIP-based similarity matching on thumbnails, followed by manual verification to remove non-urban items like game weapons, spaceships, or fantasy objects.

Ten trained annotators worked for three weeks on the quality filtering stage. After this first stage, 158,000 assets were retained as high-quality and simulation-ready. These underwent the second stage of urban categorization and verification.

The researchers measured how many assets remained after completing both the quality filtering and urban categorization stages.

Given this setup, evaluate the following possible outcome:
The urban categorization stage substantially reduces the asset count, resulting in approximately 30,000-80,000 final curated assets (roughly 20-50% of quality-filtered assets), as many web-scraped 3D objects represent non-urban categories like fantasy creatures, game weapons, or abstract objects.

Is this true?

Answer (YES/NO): NO